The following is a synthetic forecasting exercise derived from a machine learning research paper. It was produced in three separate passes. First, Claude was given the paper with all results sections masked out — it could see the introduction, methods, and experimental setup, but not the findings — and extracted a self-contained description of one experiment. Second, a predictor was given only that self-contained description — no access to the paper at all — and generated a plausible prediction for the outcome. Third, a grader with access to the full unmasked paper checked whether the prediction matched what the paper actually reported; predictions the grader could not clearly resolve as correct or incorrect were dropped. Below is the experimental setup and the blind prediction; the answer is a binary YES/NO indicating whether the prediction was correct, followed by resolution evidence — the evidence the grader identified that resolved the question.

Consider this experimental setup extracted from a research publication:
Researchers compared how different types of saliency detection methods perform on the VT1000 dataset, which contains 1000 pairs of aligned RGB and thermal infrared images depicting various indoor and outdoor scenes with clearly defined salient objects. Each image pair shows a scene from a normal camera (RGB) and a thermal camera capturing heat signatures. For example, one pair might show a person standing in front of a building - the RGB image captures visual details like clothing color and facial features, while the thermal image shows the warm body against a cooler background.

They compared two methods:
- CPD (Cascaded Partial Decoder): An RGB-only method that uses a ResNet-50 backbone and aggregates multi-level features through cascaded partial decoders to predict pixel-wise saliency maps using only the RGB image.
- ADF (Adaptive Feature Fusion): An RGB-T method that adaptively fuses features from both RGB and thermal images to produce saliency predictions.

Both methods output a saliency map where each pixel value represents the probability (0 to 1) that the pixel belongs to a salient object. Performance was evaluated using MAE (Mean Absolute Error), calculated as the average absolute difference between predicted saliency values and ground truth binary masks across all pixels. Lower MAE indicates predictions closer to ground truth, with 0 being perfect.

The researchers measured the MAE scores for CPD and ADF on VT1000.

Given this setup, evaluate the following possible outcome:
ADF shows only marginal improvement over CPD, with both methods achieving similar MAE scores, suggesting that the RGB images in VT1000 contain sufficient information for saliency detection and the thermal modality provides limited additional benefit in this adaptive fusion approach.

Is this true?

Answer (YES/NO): NO